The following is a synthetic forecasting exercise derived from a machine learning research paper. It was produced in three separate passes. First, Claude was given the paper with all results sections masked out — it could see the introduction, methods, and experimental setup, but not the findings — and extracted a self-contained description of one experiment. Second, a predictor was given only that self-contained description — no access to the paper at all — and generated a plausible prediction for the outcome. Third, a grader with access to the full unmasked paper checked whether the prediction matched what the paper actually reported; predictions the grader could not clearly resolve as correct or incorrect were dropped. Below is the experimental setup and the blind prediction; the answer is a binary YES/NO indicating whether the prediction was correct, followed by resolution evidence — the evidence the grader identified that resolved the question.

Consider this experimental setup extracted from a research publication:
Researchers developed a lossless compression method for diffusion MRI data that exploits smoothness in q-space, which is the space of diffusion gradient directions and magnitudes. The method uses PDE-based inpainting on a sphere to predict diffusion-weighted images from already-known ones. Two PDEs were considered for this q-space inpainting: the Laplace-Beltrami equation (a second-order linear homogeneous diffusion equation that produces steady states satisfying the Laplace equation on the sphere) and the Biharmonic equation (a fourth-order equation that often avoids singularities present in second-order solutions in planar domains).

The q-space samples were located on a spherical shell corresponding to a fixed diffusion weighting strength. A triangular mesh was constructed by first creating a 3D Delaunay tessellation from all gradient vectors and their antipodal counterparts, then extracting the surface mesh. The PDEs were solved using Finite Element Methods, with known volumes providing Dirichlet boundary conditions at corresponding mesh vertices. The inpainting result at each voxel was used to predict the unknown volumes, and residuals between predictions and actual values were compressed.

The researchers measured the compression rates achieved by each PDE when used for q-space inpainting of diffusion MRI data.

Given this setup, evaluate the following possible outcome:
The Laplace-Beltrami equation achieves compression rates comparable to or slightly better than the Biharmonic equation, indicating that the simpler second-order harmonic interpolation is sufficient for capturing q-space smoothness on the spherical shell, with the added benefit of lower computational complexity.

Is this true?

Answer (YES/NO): YES